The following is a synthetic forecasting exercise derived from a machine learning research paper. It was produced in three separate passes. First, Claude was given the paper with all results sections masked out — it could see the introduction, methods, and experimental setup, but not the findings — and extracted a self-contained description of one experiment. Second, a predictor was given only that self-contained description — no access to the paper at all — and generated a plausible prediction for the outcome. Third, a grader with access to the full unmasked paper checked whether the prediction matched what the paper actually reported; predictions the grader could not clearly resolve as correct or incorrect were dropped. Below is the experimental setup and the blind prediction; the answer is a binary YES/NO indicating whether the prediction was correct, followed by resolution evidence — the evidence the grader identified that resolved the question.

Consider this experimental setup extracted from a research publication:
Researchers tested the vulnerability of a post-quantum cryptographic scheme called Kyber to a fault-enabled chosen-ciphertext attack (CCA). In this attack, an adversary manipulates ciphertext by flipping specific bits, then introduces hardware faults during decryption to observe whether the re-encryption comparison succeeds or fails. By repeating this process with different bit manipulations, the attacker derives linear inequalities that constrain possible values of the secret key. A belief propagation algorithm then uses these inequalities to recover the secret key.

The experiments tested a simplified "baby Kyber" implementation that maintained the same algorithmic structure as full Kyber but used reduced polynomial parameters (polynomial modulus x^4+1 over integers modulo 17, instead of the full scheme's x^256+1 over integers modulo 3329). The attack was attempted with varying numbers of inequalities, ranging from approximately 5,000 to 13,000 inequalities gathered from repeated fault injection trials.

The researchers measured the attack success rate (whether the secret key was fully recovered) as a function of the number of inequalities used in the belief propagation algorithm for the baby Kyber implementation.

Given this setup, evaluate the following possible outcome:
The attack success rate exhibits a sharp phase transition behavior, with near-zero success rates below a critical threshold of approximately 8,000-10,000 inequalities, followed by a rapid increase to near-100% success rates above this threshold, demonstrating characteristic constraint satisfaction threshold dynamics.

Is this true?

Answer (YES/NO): NO